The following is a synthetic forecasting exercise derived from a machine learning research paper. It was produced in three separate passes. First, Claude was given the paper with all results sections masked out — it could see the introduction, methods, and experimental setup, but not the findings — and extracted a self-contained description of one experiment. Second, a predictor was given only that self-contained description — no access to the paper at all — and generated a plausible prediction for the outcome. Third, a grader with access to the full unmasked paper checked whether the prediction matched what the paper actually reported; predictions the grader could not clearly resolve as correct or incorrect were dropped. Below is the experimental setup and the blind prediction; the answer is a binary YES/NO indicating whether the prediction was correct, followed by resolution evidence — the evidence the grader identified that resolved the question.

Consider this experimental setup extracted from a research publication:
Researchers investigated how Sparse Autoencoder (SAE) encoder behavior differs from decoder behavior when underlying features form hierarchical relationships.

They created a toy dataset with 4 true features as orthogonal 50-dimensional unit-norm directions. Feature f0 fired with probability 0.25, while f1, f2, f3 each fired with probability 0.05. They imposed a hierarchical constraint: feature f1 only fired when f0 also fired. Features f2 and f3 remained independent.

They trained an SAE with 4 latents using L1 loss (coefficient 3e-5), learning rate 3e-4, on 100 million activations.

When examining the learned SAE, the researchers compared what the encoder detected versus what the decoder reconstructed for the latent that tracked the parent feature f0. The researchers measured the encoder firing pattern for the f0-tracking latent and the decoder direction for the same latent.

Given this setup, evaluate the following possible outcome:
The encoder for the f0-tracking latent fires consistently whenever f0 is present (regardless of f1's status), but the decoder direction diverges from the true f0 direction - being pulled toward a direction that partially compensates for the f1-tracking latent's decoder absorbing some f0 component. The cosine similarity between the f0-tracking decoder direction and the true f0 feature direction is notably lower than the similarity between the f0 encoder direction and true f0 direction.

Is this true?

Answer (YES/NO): NO